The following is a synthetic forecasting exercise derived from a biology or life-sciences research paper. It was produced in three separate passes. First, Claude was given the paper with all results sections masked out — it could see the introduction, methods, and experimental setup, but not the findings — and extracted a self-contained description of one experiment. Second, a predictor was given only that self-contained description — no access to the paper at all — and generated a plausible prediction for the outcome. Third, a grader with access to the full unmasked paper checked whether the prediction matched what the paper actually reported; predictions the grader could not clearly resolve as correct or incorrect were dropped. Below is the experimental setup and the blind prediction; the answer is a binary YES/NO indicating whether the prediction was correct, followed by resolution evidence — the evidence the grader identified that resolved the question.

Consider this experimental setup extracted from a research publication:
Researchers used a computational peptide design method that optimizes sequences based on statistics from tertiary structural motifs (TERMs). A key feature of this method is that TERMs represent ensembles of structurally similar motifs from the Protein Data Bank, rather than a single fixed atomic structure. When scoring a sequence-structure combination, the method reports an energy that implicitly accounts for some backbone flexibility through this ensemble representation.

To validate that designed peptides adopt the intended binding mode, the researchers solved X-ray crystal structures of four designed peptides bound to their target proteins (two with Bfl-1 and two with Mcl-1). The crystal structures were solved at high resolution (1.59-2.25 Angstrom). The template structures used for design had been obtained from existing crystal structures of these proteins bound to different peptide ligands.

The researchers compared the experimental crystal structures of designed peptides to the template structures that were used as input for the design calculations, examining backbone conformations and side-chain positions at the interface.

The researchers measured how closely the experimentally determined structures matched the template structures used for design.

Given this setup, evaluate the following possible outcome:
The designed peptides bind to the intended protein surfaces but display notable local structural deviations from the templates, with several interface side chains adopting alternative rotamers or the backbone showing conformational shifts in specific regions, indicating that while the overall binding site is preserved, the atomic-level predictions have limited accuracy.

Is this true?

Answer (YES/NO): NO